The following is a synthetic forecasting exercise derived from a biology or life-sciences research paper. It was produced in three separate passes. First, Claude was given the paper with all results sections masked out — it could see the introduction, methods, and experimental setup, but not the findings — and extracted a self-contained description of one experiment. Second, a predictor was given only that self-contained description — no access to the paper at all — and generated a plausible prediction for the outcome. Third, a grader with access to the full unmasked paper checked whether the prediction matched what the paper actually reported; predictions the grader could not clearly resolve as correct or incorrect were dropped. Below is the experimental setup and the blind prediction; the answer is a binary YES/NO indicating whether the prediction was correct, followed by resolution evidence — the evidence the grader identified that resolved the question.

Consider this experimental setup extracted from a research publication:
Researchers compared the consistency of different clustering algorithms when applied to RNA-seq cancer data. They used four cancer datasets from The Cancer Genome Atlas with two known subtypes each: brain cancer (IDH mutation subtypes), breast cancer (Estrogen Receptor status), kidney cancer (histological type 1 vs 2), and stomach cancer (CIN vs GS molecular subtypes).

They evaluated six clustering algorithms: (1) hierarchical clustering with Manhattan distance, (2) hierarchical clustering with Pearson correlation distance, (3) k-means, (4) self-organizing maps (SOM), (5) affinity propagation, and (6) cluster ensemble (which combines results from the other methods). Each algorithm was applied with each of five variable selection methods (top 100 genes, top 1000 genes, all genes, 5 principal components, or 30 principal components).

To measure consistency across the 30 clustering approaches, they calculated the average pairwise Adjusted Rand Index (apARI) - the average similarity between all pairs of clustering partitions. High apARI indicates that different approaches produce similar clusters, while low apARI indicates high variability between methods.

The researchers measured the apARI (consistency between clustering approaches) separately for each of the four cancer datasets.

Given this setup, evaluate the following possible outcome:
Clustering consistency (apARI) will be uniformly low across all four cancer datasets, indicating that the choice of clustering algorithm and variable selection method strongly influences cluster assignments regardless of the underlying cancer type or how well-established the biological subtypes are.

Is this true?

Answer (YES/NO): NO